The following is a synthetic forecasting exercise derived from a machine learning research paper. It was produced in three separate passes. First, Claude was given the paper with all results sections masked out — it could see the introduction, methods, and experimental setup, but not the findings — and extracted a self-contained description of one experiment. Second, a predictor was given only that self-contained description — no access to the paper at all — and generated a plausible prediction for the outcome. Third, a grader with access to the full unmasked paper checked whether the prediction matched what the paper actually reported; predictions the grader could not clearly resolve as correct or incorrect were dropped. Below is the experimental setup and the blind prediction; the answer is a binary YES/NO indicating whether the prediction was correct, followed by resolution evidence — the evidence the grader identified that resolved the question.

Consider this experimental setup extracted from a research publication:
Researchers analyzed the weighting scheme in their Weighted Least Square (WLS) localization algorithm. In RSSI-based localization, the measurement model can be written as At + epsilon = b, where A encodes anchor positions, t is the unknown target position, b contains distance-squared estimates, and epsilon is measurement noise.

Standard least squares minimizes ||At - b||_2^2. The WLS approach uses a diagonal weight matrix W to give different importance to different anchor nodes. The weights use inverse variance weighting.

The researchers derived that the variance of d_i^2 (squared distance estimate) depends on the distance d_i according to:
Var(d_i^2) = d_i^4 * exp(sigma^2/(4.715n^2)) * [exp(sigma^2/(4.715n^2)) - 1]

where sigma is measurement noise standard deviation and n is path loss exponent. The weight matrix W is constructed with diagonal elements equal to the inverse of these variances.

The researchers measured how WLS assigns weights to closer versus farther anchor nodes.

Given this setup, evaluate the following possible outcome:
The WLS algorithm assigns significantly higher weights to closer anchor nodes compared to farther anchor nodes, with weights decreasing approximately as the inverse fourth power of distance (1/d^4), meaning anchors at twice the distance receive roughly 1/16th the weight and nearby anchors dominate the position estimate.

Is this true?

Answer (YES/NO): YES